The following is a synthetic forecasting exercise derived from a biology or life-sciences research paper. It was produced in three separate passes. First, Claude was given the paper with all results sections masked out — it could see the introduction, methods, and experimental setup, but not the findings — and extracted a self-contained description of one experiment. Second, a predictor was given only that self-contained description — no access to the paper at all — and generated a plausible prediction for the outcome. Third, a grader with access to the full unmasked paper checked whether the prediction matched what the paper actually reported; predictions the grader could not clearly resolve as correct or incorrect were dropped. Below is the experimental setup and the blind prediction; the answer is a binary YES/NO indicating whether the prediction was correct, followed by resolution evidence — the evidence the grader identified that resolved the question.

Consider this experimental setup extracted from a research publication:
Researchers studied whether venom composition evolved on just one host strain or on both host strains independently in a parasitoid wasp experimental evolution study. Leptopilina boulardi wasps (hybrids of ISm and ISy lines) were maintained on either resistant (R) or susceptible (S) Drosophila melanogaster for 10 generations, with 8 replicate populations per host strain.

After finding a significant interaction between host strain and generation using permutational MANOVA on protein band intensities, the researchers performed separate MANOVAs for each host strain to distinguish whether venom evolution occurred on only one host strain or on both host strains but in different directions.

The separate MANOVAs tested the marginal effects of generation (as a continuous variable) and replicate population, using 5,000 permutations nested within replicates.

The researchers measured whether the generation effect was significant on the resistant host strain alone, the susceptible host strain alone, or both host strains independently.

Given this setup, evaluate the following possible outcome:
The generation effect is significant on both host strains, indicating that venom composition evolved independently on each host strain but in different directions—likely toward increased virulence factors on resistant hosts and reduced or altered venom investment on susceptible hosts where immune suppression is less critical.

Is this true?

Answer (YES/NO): YES